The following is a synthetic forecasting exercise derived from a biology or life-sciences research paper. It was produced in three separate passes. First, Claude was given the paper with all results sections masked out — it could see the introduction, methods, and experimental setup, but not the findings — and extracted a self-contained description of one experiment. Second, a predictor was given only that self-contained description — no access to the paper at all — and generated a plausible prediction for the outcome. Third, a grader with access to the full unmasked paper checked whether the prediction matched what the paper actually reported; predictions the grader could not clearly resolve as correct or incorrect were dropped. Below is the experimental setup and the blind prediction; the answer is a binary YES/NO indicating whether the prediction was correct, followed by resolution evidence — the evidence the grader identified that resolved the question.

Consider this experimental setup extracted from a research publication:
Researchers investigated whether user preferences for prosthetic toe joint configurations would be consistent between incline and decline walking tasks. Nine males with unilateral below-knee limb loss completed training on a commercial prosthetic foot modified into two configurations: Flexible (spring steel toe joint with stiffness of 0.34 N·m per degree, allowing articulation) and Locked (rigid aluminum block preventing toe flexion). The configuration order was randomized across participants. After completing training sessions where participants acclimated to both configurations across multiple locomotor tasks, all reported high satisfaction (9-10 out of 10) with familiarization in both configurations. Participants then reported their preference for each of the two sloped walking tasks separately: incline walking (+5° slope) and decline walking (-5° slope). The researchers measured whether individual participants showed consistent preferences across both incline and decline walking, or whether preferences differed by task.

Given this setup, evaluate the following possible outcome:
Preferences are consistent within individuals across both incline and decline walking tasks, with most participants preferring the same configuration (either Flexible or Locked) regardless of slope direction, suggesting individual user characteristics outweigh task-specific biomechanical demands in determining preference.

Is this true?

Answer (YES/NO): YES